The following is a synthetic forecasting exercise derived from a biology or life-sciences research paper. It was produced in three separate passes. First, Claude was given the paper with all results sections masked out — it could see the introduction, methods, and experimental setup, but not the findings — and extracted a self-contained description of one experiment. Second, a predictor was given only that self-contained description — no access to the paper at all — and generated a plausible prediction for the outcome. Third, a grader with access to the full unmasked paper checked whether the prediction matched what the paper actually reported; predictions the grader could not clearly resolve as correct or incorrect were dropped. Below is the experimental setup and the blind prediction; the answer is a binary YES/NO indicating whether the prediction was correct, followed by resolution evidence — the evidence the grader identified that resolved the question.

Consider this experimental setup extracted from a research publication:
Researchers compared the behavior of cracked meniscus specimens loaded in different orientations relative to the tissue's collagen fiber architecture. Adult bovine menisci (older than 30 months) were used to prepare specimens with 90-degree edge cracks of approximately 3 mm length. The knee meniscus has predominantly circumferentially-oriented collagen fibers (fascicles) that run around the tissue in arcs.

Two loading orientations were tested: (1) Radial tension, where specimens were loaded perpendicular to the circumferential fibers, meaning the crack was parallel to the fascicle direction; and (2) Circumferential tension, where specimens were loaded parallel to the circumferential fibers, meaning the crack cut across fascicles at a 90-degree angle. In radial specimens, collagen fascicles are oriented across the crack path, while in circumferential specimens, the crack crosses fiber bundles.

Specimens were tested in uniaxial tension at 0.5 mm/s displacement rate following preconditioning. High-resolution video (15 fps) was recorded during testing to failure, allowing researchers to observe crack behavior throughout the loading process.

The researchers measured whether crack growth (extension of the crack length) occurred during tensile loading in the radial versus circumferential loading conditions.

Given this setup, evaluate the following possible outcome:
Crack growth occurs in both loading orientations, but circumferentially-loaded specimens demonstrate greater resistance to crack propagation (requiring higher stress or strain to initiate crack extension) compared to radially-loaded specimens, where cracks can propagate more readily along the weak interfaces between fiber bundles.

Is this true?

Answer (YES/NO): NO